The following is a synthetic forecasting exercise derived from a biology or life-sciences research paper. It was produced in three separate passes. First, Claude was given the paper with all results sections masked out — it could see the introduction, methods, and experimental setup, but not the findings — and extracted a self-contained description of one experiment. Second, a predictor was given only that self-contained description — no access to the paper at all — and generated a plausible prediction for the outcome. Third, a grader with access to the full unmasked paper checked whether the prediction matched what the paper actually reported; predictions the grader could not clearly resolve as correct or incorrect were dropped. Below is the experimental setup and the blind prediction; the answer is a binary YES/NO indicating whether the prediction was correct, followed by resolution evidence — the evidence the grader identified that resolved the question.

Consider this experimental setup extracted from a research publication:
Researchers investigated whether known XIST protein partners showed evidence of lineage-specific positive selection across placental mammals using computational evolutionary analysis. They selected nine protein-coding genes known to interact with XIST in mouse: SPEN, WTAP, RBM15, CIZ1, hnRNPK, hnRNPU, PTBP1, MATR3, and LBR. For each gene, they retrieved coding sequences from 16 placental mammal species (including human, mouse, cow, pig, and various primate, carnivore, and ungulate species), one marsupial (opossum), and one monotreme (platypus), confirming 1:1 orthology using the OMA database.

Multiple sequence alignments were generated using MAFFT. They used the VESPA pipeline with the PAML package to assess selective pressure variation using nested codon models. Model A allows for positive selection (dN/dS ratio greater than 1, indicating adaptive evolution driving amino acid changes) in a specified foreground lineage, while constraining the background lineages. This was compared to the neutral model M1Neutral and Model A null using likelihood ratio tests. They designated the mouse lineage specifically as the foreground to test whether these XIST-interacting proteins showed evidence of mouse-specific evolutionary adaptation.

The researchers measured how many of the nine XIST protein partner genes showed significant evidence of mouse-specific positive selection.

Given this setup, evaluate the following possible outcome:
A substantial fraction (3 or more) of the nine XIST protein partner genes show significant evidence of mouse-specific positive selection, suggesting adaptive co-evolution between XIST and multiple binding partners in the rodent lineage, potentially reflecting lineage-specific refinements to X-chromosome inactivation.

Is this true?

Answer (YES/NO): NO